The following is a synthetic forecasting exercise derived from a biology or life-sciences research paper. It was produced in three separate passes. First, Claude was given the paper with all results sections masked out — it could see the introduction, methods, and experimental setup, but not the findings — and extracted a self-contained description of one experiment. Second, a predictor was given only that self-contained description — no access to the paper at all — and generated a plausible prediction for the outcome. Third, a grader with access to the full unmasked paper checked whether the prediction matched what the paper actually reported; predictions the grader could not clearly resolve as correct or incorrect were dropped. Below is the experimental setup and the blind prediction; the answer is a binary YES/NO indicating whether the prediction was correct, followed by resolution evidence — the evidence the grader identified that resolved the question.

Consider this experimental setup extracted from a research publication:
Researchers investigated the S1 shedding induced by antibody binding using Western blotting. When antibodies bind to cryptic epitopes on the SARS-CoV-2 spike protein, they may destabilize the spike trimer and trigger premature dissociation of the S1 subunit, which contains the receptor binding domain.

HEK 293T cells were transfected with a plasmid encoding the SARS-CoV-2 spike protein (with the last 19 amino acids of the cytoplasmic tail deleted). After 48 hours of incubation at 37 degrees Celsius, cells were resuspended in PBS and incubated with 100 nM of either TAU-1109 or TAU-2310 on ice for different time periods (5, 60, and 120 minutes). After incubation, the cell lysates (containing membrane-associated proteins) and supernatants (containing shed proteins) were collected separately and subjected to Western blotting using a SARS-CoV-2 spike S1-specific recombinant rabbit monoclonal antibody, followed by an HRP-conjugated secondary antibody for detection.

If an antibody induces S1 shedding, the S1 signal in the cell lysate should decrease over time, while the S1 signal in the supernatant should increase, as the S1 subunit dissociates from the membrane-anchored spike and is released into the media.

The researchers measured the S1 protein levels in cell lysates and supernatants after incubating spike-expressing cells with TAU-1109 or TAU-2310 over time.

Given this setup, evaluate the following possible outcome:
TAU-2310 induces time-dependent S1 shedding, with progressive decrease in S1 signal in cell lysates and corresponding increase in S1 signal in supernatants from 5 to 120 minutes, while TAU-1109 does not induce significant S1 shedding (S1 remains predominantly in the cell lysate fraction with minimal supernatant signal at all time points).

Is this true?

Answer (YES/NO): NO